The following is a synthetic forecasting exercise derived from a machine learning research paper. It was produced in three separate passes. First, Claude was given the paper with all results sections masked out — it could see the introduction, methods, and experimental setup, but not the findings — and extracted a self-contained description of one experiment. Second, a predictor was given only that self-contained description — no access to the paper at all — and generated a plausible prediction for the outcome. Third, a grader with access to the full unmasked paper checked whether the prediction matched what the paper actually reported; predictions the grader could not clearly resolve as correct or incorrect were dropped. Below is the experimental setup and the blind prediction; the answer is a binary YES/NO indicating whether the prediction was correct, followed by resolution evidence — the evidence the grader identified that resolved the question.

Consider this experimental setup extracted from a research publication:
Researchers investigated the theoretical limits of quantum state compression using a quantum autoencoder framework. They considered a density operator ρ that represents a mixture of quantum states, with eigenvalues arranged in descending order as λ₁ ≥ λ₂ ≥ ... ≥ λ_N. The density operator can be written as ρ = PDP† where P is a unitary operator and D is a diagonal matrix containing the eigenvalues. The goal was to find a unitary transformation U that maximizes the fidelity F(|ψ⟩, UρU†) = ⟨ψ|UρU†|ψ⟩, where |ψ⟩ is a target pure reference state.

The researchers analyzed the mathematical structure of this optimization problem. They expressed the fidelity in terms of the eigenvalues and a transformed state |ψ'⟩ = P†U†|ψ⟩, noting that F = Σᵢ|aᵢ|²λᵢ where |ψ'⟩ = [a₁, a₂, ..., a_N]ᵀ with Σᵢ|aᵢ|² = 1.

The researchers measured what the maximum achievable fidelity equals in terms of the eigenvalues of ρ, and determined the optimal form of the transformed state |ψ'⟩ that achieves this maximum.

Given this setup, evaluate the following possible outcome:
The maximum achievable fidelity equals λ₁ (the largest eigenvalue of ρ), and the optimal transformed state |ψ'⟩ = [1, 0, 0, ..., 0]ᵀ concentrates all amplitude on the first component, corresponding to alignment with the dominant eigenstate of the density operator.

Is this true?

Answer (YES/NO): YES